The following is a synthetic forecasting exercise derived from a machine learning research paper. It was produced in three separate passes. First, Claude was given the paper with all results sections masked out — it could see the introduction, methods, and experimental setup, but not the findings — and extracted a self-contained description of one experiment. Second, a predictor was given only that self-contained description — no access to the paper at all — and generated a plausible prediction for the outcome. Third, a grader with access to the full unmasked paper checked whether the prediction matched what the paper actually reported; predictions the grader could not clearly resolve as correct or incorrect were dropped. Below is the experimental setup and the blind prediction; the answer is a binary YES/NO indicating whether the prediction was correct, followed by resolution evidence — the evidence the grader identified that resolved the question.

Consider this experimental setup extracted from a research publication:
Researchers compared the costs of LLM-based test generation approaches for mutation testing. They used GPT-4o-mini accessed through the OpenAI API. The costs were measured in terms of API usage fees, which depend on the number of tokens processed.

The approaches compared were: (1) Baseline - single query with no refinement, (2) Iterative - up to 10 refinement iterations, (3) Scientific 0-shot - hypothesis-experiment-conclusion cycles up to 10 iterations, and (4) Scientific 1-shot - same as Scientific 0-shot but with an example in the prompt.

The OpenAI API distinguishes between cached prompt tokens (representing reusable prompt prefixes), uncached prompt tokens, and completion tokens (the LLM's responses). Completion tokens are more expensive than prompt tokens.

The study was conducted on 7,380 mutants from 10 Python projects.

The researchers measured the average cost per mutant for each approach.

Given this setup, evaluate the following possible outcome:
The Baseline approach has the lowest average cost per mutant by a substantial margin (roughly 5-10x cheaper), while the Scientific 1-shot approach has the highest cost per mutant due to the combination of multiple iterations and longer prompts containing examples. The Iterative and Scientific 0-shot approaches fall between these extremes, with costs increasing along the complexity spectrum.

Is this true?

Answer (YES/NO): NO